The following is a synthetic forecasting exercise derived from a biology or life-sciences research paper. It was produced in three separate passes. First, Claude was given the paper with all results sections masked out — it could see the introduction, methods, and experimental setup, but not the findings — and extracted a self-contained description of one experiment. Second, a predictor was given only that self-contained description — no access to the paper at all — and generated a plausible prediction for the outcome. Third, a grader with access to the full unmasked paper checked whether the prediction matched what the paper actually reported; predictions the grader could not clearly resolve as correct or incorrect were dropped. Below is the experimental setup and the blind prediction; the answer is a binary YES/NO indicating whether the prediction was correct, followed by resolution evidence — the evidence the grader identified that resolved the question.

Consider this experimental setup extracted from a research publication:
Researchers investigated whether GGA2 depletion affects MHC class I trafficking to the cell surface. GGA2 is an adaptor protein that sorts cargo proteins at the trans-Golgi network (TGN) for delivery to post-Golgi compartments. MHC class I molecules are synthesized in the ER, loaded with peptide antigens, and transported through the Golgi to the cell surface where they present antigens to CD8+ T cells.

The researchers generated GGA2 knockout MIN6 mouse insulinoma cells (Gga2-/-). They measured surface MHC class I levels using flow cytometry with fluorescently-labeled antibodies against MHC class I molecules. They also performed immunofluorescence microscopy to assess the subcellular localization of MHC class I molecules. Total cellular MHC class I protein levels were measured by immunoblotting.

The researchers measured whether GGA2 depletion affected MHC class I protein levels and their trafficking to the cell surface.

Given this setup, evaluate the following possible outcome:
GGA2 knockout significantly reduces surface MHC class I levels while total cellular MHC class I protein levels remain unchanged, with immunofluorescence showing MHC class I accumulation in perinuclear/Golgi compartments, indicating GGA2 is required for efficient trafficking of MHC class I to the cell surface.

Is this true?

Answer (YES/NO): NO